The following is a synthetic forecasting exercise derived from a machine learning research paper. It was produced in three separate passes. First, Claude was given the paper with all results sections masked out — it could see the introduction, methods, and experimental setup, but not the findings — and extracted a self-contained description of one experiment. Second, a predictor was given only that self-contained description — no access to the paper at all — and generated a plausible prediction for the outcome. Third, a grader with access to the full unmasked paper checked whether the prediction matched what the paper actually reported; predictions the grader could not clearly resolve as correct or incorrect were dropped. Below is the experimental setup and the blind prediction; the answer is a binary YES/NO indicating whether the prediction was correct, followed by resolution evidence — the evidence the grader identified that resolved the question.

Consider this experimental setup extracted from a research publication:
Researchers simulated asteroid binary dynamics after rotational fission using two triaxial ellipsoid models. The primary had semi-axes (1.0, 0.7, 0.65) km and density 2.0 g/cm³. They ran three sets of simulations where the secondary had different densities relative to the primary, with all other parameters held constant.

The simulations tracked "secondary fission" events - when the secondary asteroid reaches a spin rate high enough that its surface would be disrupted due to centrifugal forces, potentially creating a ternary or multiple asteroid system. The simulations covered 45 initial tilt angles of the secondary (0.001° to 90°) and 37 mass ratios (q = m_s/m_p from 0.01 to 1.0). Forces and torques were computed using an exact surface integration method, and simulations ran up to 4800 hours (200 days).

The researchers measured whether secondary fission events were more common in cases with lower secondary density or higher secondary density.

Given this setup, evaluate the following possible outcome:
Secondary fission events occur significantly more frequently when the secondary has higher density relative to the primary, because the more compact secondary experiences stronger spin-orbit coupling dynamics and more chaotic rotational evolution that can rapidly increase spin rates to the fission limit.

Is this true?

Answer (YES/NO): NO